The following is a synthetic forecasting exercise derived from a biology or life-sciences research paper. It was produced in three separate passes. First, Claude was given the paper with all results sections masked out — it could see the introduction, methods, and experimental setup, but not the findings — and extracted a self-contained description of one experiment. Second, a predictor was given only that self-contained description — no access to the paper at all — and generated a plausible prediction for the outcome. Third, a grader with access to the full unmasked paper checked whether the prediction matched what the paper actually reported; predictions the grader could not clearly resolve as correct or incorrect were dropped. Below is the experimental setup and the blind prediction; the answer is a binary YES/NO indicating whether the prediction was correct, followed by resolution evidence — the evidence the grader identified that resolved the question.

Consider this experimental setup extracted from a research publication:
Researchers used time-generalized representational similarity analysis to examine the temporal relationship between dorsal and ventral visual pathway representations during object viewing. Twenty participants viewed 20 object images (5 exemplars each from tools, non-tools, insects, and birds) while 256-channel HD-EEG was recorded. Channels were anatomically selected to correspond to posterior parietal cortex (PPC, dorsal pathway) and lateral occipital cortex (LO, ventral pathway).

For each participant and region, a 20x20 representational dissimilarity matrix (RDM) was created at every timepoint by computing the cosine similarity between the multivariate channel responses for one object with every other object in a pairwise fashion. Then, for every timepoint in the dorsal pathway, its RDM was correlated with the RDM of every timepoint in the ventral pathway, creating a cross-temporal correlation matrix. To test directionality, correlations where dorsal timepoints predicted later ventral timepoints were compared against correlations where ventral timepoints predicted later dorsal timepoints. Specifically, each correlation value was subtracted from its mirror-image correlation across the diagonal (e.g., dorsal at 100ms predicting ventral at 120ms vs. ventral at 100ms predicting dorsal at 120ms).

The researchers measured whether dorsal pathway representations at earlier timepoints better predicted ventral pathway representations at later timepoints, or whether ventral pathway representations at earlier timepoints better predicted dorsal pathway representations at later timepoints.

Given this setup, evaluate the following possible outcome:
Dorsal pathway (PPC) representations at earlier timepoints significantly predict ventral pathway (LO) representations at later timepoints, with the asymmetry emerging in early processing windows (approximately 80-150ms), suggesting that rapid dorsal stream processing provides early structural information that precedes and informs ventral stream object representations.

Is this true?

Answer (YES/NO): NO